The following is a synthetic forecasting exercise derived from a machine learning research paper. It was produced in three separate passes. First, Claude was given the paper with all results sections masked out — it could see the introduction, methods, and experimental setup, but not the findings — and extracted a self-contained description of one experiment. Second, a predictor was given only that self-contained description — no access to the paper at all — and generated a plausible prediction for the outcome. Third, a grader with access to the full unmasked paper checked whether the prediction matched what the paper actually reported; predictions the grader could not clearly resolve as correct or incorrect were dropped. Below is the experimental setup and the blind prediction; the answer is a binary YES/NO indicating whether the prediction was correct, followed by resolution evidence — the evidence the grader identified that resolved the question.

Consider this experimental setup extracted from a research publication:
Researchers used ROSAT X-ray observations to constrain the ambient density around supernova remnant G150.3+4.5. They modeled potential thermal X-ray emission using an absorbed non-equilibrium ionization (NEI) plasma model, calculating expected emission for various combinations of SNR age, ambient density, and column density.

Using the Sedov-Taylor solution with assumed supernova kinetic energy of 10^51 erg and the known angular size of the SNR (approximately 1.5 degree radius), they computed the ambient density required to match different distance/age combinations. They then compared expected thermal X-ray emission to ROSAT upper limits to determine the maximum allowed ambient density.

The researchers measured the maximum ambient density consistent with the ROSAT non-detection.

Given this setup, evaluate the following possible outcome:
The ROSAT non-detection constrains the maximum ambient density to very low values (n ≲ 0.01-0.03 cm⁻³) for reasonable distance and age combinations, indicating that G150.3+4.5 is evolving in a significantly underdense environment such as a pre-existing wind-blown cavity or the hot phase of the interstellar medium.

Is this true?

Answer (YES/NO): NO